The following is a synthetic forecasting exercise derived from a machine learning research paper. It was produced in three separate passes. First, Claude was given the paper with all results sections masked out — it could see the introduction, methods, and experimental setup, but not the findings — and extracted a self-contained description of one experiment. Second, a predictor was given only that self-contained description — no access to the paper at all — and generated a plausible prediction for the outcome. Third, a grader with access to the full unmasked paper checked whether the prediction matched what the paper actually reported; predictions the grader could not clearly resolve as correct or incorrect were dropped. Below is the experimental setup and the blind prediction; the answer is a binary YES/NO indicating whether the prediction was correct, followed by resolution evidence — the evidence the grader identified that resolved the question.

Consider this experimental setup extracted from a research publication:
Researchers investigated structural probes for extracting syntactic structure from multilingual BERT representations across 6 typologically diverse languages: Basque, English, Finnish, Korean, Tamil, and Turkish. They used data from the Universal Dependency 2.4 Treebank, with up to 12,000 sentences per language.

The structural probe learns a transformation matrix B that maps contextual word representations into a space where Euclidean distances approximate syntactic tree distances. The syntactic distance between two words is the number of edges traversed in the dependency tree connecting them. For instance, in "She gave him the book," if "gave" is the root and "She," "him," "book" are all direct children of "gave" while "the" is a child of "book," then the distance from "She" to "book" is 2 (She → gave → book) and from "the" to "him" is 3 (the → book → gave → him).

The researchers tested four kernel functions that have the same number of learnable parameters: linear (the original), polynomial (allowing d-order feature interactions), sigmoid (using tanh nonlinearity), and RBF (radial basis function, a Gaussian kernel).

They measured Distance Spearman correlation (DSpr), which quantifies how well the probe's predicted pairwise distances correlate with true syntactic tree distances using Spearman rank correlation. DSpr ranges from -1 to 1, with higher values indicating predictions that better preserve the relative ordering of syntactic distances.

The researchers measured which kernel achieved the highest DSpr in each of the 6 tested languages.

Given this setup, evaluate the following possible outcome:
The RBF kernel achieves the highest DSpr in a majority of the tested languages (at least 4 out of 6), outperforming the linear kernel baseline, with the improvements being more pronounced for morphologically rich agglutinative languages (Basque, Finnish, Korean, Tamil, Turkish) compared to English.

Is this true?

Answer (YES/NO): NO